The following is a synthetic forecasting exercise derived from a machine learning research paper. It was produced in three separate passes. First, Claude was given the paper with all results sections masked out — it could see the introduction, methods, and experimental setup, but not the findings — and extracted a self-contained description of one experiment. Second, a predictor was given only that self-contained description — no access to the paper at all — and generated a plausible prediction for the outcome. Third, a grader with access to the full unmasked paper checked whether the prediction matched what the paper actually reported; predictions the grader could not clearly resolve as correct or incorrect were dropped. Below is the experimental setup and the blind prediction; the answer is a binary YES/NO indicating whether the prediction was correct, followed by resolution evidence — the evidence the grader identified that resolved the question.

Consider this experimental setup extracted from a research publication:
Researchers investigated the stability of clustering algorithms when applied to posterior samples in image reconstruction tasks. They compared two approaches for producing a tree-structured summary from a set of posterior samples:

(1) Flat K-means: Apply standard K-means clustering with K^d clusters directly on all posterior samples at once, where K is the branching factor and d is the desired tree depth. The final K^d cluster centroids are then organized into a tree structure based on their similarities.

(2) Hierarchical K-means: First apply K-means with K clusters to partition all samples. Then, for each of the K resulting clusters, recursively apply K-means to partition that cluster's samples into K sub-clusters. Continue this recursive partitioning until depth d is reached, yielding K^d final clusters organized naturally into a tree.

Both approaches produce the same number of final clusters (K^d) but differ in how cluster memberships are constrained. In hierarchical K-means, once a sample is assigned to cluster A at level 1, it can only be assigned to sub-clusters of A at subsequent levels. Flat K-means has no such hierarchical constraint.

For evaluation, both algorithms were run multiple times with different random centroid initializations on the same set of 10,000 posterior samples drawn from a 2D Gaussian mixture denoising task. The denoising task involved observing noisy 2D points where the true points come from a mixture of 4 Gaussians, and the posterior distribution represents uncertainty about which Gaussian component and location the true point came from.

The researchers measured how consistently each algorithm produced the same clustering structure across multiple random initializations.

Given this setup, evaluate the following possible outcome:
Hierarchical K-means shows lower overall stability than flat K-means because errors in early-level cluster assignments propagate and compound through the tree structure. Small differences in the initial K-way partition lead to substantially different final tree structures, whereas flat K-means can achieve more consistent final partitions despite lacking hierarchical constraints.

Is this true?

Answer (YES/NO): NO